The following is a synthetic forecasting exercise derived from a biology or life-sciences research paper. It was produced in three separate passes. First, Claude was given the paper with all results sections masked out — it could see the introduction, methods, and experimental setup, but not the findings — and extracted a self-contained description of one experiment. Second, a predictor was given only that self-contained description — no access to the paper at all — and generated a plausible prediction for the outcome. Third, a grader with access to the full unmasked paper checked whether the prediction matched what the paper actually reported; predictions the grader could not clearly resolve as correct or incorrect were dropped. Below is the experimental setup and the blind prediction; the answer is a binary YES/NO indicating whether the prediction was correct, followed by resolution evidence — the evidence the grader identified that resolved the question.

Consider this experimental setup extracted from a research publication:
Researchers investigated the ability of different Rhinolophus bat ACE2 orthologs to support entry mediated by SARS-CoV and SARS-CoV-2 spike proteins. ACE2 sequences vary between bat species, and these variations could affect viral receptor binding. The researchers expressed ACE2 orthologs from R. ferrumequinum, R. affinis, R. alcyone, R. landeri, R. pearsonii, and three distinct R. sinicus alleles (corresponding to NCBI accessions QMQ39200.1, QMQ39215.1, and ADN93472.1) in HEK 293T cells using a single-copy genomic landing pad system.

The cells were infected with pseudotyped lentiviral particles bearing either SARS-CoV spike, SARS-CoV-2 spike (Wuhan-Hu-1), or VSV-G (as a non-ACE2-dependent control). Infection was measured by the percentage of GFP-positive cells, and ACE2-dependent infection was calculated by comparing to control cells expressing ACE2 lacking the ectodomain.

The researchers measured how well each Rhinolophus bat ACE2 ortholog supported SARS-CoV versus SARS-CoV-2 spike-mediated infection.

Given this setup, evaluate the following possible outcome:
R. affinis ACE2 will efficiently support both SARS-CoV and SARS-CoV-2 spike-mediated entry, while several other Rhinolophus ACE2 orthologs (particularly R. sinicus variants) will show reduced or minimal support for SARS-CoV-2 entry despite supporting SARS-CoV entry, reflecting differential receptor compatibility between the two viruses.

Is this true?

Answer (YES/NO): YES